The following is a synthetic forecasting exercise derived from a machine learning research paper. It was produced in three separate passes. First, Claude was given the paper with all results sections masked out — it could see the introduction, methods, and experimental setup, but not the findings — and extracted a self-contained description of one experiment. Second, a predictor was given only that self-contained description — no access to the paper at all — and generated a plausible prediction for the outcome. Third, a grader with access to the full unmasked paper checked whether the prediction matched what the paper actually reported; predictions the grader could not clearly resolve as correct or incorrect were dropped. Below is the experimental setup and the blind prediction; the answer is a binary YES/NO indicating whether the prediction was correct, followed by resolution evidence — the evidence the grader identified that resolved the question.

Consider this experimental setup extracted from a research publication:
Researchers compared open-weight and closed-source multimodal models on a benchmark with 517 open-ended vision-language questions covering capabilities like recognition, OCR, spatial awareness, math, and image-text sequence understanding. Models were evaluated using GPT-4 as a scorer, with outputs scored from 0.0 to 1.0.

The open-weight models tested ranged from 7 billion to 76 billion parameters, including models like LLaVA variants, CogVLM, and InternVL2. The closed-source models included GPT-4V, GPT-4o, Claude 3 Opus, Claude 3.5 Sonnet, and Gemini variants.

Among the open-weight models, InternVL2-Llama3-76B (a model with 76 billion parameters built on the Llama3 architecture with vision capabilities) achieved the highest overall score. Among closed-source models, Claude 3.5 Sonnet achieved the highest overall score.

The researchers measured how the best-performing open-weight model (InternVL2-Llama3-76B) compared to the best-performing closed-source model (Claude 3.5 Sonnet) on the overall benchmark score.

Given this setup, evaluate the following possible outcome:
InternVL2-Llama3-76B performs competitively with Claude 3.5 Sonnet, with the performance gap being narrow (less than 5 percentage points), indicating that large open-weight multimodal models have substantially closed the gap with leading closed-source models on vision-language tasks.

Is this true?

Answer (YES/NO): YES